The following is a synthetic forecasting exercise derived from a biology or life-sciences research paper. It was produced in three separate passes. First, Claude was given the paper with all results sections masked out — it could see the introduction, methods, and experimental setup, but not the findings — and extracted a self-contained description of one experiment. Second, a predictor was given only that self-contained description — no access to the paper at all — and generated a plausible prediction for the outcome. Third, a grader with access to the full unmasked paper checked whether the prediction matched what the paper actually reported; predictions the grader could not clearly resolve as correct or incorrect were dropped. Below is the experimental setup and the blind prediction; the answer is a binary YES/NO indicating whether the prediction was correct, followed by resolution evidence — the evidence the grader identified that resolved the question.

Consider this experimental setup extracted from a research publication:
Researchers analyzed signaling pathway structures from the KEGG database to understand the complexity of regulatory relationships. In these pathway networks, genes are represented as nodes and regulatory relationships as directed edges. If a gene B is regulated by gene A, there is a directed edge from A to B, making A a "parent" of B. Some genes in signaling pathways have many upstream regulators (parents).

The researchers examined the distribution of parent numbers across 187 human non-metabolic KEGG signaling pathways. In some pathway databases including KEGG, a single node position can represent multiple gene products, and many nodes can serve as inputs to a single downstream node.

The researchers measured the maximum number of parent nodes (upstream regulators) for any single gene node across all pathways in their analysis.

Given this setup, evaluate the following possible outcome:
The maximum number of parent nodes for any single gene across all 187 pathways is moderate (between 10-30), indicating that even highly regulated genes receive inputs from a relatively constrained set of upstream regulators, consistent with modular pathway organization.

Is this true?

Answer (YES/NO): NO